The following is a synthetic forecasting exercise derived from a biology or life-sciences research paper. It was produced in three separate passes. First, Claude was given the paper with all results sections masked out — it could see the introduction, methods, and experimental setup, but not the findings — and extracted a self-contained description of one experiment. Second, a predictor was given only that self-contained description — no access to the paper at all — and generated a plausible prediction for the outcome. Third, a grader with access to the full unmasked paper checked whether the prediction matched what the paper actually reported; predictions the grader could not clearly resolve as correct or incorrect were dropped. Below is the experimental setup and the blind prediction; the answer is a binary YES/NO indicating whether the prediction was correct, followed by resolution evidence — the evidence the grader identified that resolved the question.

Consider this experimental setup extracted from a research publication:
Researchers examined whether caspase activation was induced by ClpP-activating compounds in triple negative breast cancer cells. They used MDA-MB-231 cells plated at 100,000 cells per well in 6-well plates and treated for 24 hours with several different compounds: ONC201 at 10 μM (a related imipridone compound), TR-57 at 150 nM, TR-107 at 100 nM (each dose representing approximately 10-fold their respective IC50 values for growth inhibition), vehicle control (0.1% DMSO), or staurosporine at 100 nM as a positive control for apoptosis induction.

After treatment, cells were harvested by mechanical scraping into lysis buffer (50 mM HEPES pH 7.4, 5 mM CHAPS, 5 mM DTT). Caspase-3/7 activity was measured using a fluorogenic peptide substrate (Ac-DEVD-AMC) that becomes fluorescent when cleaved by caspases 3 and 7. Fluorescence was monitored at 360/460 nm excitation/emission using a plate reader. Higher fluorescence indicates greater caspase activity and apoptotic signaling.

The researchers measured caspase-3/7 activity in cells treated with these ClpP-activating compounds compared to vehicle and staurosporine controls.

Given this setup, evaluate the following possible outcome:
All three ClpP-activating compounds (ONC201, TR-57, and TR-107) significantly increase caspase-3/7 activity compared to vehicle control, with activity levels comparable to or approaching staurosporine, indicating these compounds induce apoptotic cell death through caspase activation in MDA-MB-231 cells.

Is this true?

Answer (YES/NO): NO